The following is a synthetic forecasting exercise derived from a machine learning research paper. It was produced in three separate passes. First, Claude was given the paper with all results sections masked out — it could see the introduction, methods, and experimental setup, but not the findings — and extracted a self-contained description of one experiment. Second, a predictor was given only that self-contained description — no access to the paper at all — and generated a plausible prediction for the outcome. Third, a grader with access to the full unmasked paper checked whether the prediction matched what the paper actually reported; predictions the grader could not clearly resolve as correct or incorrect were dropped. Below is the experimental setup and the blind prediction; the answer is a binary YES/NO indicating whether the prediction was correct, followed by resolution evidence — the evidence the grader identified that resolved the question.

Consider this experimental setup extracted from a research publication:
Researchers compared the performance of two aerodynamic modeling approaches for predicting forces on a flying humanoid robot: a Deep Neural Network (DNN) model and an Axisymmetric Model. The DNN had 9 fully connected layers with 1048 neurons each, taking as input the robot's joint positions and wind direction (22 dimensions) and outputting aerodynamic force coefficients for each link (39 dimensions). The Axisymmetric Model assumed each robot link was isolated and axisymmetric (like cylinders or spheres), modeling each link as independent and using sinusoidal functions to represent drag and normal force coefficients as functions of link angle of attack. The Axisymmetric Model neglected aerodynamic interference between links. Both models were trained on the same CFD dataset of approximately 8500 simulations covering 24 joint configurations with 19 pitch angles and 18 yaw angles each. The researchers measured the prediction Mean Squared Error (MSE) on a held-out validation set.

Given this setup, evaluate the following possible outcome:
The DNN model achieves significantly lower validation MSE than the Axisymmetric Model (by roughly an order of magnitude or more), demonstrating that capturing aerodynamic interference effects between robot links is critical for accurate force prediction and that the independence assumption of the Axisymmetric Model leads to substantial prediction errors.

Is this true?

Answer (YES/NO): YES